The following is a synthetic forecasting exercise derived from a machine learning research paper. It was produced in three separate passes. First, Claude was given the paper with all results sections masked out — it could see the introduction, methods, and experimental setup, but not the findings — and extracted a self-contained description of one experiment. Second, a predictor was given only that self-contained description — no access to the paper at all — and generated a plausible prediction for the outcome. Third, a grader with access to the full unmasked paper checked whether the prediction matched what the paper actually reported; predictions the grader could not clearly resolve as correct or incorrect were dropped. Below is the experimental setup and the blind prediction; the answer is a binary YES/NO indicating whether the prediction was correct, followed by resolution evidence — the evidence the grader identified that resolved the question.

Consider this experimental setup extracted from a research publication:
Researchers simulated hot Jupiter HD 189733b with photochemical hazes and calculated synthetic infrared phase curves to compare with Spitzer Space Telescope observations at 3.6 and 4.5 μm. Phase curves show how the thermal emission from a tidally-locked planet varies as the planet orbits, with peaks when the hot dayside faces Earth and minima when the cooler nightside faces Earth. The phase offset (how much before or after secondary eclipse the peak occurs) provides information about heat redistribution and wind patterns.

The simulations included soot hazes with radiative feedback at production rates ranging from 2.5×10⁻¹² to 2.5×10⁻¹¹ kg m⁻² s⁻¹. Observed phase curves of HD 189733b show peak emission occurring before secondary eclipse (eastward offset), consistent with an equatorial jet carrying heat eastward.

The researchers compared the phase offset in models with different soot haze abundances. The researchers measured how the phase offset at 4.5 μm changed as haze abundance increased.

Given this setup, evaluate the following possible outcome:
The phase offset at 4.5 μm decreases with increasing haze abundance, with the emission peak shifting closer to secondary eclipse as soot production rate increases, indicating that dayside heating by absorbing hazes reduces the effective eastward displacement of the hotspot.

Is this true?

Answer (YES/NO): YES